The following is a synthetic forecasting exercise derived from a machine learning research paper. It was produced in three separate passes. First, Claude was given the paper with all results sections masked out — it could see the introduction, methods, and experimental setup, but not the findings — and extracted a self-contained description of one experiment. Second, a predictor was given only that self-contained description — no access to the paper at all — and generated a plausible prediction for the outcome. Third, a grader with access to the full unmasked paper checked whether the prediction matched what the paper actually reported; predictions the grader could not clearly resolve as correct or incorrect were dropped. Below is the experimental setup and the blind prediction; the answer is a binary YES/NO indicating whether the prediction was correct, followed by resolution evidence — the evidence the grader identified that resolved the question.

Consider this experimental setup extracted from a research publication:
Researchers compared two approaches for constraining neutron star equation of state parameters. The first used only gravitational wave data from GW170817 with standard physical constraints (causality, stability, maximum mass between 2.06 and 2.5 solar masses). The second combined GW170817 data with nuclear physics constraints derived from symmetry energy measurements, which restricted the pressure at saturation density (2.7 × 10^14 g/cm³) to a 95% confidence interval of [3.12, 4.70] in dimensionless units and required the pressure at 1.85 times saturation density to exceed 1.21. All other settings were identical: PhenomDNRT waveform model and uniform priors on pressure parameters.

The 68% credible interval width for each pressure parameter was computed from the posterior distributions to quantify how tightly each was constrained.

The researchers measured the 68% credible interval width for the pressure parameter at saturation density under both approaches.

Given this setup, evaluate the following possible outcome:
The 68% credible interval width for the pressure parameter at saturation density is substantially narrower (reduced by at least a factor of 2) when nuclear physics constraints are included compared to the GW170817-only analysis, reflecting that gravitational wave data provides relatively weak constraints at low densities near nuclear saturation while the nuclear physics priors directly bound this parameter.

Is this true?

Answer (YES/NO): YES